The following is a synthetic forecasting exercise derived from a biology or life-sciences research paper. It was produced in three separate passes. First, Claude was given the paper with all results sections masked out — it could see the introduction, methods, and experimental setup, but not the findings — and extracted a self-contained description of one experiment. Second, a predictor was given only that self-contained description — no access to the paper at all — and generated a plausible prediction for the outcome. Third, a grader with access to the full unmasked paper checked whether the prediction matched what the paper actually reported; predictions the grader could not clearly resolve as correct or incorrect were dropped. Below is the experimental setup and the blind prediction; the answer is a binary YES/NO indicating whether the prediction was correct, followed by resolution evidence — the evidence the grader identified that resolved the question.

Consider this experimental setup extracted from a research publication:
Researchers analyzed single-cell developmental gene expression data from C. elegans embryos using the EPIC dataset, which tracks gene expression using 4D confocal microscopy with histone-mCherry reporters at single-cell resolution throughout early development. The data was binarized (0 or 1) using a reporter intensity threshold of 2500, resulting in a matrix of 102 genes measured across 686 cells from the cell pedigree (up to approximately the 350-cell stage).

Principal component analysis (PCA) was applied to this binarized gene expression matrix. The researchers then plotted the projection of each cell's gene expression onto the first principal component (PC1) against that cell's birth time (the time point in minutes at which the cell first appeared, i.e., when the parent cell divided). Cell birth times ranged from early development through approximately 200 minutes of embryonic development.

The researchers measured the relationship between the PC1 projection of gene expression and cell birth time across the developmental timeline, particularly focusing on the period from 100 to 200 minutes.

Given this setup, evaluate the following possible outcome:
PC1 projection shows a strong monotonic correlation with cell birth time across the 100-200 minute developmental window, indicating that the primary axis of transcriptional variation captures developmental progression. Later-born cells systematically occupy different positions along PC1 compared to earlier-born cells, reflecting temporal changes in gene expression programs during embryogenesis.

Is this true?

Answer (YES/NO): YES